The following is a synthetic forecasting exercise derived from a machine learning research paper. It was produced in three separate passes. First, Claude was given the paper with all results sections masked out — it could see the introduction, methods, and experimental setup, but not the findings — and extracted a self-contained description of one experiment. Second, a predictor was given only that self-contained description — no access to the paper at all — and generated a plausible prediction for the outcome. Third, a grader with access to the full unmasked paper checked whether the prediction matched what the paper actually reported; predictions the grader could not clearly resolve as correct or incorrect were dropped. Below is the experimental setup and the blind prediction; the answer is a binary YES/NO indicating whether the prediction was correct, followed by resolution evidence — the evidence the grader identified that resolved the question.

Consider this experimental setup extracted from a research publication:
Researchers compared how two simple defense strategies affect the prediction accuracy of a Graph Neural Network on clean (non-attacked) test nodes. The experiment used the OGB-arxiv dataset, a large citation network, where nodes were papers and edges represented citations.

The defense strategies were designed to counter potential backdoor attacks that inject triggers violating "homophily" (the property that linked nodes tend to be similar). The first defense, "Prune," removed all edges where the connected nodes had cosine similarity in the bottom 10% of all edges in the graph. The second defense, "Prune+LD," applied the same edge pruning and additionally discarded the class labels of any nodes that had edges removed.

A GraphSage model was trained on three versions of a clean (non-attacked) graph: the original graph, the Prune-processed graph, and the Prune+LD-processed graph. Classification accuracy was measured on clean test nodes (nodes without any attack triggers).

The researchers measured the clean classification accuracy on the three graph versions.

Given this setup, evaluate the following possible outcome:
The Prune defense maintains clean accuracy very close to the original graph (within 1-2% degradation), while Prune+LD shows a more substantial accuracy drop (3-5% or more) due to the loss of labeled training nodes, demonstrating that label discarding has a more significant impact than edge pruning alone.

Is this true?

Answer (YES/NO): NO